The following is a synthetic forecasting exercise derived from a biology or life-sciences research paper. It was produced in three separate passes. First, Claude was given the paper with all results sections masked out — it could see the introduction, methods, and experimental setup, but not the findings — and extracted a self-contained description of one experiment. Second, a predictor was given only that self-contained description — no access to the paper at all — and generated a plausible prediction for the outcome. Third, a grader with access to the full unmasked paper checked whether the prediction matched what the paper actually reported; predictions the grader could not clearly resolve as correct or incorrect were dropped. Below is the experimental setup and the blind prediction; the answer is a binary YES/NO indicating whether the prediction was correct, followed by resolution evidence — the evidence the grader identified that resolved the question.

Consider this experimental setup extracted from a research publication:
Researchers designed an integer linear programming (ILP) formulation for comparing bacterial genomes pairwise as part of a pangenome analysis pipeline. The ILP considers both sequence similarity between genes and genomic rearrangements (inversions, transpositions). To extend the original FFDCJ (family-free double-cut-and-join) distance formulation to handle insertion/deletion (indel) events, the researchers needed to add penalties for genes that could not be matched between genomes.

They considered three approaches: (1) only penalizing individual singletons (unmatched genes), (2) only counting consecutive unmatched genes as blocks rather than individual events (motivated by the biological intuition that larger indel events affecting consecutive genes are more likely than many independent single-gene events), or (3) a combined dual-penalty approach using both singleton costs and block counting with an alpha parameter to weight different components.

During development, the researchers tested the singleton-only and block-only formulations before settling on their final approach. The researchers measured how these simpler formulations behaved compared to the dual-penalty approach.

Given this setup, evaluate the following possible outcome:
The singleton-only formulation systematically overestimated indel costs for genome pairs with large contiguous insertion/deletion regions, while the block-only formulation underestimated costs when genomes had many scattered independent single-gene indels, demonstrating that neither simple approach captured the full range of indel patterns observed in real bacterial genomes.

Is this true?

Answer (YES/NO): NO